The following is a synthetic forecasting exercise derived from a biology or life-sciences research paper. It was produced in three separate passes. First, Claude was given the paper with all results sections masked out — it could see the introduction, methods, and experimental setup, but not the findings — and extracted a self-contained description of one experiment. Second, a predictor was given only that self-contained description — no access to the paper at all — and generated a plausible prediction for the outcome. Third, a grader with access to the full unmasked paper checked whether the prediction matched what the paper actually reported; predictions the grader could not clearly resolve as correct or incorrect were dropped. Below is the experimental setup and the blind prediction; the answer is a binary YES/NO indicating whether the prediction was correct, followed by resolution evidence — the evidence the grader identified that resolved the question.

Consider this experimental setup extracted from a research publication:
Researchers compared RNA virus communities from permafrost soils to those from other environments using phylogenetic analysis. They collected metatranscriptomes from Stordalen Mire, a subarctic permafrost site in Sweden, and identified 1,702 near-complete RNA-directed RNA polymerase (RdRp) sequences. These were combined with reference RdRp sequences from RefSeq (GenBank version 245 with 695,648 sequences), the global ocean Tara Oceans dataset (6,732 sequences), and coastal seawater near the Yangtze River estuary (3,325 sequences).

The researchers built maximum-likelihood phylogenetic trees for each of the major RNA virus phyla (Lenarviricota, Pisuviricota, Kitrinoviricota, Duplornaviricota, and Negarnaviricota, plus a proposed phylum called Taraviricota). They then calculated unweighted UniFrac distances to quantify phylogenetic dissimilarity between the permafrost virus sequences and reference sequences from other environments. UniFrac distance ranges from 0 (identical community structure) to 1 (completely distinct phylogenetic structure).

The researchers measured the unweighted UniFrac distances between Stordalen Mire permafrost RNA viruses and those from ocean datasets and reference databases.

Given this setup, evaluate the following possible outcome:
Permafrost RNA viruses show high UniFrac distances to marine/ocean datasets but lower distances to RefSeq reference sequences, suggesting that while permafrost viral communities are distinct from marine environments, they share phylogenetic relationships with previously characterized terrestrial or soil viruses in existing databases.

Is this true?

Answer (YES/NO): NO